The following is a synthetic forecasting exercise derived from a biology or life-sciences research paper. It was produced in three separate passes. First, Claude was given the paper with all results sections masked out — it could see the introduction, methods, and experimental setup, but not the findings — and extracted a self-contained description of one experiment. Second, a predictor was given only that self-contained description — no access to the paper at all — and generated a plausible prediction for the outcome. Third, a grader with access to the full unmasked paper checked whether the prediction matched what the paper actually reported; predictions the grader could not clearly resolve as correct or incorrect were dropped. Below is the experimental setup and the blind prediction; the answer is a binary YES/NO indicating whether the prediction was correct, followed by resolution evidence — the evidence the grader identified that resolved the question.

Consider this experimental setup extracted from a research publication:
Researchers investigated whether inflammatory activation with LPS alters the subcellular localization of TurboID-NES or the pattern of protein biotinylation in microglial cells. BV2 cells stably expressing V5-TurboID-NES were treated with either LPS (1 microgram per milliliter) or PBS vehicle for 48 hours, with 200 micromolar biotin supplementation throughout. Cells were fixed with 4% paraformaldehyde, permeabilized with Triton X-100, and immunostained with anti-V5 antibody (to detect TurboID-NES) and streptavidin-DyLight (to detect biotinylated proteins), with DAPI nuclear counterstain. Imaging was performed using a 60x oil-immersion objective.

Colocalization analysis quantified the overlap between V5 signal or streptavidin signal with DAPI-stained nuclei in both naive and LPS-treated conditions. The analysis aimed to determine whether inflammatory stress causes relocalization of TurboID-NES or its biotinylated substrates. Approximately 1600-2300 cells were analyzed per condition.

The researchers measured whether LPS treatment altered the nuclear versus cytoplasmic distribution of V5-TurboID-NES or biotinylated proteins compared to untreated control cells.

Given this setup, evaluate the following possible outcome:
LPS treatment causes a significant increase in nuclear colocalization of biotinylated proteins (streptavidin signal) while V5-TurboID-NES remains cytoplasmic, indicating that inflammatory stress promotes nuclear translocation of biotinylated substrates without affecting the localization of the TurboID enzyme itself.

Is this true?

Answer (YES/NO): NO